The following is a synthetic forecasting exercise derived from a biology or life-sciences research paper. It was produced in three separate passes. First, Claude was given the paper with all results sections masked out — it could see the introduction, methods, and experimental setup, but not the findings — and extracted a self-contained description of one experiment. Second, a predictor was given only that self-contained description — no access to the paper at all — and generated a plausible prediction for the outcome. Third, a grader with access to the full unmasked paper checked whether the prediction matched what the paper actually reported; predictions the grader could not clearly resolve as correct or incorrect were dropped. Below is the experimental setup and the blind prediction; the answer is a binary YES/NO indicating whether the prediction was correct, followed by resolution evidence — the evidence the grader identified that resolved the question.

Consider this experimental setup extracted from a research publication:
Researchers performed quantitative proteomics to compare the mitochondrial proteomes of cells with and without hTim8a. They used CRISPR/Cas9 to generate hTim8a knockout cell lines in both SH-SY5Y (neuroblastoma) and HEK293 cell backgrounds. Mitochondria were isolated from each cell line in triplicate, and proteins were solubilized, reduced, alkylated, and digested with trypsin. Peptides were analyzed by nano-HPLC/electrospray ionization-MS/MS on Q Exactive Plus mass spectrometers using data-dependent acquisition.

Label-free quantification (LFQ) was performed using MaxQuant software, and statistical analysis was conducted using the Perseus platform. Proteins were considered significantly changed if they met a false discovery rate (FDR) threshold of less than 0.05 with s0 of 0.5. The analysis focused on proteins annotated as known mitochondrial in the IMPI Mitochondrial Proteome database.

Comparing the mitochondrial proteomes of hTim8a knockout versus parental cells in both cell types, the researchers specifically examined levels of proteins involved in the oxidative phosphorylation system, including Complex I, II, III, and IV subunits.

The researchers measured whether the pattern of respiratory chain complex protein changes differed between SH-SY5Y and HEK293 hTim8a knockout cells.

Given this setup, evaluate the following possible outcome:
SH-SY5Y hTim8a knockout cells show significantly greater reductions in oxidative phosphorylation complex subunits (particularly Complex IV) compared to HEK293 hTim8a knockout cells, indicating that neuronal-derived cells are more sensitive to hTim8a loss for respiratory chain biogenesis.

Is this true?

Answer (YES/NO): YES